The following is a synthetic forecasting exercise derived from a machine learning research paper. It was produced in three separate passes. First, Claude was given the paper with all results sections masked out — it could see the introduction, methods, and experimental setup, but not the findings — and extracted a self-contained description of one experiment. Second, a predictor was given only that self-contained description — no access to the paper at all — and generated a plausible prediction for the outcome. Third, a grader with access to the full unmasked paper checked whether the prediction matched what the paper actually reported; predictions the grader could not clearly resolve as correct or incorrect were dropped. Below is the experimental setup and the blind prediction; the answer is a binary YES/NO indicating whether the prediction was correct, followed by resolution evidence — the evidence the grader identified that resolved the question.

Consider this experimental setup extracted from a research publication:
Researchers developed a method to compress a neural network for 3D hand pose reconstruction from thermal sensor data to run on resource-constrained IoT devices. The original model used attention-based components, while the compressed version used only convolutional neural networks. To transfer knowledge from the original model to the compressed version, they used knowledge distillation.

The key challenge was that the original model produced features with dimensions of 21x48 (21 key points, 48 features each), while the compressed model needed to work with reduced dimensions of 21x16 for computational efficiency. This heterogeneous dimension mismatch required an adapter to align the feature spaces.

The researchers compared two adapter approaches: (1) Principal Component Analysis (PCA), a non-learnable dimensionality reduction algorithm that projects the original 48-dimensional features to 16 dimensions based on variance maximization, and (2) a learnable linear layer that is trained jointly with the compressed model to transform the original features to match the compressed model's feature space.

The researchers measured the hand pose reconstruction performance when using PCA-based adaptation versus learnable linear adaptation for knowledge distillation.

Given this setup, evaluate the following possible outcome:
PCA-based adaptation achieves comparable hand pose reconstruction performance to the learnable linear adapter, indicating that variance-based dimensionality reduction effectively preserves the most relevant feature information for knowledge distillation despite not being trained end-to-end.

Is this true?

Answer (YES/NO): NO